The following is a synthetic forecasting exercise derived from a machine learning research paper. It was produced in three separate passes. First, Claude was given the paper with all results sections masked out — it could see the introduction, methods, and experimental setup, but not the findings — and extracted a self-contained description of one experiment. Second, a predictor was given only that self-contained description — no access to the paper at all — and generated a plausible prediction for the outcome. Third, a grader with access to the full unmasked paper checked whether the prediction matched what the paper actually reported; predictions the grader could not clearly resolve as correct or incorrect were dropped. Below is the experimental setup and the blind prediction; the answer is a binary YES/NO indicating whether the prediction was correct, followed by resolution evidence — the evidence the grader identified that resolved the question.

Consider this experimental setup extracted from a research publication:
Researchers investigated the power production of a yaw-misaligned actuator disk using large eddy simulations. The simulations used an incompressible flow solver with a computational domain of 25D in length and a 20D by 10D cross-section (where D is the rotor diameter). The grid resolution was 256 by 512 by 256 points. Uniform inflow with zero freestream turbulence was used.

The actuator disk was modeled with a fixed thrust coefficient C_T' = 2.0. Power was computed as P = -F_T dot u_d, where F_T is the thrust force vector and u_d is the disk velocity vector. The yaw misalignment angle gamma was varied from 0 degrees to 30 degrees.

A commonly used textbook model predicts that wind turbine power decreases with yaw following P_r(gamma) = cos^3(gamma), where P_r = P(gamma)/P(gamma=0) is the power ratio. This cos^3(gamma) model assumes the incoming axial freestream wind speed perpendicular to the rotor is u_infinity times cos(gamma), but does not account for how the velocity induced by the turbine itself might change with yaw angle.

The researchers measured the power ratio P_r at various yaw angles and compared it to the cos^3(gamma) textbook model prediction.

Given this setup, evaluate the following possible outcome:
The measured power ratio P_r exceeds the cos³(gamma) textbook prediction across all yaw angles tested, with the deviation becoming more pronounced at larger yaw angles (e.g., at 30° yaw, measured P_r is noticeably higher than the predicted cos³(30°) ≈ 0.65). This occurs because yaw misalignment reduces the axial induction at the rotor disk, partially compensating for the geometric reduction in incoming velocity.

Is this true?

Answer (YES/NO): YES